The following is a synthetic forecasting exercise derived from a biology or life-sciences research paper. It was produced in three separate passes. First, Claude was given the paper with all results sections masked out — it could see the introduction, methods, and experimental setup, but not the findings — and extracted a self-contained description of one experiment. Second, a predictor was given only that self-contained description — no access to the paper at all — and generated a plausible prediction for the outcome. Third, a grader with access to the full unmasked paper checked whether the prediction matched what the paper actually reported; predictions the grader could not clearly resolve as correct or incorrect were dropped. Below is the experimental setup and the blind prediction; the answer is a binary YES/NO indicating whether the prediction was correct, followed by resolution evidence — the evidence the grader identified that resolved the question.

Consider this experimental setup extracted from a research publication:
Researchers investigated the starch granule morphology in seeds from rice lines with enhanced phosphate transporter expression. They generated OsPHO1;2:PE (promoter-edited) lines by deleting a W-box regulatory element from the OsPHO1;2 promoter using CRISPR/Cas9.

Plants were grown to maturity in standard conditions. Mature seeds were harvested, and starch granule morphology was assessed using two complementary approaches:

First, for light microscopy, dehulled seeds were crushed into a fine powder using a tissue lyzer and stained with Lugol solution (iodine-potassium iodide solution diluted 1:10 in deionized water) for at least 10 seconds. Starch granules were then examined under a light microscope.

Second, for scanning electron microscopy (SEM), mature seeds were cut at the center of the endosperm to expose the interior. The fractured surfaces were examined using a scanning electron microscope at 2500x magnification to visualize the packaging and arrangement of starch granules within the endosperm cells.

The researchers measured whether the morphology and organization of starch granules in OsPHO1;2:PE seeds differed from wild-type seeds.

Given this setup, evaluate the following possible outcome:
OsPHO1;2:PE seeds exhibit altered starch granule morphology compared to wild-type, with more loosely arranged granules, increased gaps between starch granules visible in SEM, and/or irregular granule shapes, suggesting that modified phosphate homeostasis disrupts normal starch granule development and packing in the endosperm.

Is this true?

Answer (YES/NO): NO